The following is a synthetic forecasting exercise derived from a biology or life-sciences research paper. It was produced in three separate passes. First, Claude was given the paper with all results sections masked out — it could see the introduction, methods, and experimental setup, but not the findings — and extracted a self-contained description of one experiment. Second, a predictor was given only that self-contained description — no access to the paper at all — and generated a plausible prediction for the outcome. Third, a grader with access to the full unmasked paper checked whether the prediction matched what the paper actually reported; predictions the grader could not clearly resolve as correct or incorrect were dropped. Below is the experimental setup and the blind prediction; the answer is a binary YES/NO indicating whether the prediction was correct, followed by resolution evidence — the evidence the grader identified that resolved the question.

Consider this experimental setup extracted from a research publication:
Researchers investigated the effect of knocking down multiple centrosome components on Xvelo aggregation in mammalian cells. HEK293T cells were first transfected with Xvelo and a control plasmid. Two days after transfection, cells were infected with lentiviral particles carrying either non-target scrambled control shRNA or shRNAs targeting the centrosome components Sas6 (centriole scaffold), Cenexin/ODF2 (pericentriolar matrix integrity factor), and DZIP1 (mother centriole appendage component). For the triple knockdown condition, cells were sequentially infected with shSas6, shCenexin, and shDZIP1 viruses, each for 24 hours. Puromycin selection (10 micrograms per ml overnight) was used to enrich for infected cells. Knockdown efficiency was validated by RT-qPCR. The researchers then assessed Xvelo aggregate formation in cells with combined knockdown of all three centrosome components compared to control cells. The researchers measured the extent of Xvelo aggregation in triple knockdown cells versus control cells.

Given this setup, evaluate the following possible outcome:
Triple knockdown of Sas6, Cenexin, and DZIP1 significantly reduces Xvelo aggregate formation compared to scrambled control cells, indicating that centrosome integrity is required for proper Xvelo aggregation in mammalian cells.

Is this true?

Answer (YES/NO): YES